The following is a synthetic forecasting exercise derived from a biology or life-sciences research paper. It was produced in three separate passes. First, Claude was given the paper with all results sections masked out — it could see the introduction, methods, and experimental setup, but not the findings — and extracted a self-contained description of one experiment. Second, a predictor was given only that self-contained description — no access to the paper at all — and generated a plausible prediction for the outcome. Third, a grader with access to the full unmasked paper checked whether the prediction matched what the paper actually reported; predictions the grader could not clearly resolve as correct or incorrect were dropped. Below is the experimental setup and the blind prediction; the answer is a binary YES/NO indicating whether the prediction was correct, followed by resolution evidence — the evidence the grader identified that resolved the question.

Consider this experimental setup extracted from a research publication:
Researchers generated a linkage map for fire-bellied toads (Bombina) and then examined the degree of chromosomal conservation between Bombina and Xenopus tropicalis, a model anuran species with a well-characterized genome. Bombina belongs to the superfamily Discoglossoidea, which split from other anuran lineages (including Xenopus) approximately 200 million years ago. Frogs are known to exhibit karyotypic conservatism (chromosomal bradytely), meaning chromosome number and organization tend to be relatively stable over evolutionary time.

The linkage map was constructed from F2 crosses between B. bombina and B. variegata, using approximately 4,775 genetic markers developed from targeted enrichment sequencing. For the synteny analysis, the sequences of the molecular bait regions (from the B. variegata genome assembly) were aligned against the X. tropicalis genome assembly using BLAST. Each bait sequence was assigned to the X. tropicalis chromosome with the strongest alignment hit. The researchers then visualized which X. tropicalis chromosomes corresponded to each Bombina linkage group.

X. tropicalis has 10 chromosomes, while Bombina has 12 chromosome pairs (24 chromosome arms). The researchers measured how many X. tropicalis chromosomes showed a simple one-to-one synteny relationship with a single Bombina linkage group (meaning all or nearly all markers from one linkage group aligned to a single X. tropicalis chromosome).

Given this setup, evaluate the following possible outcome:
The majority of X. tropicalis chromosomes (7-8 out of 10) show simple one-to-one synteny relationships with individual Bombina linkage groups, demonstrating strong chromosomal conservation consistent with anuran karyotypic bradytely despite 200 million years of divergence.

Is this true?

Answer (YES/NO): NO